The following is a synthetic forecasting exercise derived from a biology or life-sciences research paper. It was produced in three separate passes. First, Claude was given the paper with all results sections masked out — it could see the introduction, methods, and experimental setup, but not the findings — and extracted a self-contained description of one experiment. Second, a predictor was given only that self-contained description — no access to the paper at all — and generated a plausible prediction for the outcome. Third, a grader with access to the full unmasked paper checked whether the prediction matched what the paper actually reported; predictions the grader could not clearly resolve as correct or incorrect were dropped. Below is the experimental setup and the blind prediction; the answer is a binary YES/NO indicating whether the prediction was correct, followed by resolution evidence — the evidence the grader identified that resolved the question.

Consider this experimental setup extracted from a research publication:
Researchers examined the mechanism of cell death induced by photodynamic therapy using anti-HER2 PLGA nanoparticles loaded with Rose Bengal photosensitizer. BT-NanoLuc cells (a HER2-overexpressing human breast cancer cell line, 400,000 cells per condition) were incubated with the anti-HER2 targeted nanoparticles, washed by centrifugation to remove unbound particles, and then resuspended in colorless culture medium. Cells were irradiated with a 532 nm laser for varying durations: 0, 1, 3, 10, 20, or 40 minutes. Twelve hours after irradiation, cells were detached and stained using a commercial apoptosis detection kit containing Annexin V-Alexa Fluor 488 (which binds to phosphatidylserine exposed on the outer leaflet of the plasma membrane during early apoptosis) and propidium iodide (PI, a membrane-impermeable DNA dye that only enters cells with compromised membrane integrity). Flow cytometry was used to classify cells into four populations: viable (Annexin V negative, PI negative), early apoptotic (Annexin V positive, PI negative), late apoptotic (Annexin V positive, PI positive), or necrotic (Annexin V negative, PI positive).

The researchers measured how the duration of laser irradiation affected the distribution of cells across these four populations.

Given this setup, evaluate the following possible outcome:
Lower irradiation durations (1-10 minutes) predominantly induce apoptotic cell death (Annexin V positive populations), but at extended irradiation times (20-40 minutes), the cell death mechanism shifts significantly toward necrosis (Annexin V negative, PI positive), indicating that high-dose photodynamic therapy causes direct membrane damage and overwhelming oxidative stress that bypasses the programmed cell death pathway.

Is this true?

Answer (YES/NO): NO